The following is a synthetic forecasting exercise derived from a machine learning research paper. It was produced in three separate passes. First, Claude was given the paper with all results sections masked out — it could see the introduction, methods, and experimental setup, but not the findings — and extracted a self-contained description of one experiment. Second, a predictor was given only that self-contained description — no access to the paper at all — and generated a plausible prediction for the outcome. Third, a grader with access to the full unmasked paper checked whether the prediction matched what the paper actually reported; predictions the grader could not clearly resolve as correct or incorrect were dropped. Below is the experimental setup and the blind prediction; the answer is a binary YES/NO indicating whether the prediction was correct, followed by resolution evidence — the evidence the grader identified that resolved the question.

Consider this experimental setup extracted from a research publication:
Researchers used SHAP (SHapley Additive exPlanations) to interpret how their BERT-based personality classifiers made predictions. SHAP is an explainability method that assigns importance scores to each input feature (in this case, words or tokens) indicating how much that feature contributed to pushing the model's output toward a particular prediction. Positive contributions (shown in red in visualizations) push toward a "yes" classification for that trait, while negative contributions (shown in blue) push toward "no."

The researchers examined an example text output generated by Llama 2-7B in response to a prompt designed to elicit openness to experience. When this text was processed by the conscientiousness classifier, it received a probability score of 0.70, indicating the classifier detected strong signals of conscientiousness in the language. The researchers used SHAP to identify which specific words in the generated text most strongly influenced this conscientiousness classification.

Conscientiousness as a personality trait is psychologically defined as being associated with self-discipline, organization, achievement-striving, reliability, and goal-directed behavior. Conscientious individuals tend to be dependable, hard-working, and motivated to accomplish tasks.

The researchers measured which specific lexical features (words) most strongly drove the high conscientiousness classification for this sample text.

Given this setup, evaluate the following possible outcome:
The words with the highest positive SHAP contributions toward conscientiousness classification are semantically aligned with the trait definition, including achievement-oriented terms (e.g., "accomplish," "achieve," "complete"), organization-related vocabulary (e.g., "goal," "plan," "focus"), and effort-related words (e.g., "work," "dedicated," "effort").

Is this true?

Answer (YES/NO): NO